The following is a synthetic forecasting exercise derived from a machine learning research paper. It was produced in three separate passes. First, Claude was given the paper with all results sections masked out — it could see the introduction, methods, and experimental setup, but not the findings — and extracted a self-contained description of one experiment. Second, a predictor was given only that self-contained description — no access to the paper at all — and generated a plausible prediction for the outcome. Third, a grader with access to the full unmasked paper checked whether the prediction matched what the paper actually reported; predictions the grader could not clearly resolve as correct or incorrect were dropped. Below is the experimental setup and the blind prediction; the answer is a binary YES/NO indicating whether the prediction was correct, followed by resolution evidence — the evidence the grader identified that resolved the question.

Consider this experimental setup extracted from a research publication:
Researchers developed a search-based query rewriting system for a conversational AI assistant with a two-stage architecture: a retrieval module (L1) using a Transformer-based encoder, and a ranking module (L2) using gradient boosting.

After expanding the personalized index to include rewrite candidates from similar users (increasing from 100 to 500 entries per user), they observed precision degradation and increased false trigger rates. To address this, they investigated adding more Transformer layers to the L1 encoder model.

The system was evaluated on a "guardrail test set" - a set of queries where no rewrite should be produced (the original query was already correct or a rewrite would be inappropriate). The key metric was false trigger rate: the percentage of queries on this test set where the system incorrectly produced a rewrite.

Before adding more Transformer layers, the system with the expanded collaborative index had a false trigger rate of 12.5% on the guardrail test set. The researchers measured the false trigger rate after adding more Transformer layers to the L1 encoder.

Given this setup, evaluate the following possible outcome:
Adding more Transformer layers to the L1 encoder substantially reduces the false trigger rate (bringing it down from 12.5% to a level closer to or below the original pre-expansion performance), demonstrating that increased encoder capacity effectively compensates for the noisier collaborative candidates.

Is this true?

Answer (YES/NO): YES